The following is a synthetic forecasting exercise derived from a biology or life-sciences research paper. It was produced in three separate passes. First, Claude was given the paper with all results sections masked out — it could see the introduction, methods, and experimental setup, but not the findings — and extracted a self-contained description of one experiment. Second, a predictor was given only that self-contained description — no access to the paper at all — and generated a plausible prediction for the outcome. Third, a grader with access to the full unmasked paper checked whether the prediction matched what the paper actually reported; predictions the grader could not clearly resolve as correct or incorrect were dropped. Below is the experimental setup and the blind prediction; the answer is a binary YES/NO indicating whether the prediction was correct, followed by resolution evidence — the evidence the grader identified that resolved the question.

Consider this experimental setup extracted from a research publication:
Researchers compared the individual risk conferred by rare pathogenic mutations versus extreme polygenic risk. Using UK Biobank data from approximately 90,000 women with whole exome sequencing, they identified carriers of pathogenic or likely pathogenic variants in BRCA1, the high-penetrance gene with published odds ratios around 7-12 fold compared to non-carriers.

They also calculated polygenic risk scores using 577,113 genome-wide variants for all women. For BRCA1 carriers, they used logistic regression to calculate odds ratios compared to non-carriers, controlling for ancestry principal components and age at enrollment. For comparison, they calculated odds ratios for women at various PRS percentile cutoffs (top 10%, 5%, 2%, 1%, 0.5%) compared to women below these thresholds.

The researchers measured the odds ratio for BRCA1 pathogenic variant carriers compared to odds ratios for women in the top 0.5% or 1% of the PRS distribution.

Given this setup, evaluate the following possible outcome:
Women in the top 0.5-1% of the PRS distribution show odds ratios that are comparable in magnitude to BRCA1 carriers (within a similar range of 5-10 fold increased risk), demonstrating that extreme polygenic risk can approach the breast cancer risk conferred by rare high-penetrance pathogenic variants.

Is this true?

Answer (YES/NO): NO